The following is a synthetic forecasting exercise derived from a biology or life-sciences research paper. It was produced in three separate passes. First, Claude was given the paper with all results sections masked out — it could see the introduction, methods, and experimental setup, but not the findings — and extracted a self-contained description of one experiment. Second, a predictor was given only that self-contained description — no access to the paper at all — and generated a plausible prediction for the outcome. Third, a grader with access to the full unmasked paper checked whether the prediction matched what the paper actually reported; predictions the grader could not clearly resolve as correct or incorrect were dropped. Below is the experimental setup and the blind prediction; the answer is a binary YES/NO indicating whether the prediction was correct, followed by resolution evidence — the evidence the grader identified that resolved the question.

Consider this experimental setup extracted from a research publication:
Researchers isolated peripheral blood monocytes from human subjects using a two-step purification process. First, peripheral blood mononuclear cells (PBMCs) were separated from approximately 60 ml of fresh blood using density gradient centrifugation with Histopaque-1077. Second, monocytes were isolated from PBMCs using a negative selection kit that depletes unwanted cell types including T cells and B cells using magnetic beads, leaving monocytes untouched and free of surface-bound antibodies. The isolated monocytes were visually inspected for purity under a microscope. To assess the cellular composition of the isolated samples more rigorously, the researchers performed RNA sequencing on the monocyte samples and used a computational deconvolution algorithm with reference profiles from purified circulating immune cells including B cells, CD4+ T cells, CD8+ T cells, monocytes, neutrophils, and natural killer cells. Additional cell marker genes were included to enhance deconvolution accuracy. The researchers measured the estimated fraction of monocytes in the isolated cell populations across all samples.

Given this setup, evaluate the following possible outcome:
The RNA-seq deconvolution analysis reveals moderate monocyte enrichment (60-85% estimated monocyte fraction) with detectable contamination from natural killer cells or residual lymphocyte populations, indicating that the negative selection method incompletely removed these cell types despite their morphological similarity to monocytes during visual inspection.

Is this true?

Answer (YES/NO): NO